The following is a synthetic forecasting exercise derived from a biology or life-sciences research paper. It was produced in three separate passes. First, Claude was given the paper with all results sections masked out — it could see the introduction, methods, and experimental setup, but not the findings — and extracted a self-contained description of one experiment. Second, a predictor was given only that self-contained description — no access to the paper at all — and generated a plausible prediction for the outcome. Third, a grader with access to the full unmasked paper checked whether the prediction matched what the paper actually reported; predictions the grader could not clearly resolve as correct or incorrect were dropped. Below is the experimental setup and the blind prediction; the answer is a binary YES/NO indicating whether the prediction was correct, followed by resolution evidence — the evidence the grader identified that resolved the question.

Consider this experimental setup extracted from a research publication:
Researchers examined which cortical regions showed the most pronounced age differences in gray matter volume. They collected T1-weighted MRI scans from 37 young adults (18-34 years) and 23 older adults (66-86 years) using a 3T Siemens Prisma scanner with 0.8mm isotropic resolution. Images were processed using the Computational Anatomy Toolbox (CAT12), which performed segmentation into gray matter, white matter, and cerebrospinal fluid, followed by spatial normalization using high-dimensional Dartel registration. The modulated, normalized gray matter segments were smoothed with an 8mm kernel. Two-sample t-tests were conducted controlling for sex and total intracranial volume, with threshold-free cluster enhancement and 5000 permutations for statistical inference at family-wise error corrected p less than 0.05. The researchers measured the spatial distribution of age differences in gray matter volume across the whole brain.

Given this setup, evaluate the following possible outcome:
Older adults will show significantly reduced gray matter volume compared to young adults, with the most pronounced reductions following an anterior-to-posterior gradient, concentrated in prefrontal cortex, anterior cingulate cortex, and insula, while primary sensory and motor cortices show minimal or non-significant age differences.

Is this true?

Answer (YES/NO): NO